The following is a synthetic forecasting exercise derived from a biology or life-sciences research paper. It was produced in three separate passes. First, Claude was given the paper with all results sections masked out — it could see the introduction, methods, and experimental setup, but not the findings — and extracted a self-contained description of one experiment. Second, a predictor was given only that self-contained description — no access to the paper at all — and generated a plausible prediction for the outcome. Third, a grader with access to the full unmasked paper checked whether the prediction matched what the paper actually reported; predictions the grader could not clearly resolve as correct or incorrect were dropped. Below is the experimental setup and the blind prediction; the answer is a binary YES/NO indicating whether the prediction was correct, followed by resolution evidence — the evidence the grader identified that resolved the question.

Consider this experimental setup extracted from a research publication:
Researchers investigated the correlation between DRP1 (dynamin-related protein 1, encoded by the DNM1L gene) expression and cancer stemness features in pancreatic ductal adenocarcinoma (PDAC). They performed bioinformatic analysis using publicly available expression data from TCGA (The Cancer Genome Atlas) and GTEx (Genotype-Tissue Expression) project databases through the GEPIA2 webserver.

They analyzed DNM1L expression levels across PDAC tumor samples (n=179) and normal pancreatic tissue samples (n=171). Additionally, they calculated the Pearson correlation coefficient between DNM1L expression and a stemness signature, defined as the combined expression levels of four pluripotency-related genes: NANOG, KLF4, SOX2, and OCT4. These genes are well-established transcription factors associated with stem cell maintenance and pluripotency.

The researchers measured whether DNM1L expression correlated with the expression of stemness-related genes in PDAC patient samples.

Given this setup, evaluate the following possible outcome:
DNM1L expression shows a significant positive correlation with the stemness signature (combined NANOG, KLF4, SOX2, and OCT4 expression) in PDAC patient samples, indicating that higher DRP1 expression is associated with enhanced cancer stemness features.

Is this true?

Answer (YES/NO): YES